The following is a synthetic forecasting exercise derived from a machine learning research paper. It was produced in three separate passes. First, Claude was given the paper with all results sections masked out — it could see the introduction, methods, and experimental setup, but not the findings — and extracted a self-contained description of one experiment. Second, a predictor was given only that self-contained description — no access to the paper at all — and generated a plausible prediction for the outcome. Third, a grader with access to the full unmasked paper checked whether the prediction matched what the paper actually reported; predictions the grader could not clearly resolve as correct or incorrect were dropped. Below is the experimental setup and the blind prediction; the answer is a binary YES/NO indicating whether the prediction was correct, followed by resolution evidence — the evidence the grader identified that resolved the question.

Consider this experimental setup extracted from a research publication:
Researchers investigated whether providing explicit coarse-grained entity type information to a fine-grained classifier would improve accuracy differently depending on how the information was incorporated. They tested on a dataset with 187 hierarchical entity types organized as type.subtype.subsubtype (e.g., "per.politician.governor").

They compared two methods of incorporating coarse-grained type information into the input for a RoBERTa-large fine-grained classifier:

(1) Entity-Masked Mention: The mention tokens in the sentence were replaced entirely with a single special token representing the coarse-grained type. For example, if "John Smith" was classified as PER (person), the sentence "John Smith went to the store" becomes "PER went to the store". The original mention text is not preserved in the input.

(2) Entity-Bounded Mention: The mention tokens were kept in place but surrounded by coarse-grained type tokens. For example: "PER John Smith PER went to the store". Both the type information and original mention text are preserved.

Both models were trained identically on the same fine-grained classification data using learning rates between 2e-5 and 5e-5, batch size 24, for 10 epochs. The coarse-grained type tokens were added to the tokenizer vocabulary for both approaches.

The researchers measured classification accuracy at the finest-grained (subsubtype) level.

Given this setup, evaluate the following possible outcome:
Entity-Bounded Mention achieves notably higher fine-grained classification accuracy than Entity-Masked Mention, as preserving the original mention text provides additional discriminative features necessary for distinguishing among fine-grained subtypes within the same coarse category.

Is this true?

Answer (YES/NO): NO